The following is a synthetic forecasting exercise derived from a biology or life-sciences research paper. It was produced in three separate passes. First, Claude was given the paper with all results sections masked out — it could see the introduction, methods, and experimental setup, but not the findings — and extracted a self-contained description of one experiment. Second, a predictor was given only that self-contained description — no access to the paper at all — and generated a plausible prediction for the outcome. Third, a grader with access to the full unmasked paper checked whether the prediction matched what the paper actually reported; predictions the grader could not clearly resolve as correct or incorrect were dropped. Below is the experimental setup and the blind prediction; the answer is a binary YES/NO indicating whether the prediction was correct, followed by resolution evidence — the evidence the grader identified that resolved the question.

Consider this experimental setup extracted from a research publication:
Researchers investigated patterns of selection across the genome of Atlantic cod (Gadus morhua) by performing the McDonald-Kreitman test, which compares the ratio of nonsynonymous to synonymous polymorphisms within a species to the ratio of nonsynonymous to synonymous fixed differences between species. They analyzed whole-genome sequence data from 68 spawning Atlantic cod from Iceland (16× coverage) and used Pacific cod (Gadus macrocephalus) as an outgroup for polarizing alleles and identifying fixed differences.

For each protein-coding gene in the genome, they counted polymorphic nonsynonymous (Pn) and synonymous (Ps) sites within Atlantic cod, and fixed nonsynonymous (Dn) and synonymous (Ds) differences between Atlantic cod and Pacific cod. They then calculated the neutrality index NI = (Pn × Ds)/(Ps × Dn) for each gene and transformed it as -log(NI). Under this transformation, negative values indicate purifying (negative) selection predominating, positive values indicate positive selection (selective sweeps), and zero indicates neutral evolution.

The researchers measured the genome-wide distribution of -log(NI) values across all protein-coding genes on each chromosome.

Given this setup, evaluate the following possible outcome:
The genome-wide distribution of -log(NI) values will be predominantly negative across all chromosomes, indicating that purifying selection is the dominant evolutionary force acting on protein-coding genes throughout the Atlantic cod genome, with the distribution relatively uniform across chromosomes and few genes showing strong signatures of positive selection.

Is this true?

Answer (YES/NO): NO